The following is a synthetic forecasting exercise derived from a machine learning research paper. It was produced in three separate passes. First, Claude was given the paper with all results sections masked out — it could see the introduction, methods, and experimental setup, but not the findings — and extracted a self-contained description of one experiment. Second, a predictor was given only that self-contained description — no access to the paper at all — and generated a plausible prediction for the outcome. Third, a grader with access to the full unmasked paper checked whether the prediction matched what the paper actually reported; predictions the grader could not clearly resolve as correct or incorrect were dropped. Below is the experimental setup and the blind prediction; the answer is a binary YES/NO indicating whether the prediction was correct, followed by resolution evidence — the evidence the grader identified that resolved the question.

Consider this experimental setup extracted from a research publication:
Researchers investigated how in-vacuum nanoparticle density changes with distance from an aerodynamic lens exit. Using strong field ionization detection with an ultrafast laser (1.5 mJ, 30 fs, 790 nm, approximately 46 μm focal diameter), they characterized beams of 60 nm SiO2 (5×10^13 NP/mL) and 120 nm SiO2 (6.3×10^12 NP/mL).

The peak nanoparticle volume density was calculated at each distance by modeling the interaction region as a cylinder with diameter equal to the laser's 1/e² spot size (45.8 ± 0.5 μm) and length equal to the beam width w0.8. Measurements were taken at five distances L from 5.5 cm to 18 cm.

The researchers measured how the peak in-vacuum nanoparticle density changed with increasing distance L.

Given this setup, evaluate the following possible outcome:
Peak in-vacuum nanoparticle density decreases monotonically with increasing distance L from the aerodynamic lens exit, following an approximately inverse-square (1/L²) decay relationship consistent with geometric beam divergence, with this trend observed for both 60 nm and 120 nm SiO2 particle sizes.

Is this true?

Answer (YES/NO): NO